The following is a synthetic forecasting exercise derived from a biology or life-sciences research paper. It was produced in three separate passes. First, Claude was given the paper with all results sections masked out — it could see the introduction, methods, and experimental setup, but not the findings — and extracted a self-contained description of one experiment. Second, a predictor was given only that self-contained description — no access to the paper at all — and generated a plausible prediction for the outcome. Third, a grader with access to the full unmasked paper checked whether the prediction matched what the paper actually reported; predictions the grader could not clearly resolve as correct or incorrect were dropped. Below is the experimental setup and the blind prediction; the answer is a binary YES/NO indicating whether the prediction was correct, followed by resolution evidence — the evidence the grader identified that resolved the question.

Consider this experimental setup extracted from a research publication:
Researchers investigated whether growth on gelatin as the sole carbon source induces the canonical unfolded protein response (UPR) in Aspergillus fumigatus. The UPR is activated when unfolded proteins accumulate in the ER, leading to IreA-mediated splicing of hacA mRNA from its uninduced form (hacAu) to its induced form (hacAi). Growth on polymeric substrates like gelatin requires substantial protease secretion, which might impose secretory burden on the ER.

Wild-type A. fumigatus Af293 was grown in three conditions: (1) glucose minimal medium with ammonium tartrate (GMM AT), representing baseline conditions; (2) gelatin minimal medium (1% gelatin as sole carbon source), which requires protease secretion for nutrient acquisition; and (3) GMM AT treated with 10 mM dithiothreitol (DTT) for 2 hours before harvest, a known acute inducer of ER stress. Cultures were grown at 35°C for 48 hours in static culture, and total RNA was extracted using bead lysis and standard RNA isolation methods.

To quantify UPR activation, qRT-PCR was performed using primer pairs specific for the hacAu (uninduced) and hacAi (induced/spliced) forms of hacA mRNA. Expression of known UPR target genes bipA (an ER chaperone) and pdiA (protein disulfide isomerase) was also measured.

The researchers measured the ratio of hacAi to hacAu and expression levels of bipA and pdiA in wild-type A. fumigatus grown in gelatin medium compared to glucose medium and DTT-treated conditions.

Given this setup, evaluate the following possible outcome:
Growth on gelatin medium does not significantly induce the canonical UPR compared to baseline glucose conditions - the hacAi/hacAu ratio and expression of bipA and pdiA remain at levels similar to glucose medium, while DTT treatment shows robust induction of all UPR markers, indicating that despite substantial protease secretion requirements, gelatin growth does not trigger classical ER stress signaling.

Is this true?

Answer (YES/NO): YES